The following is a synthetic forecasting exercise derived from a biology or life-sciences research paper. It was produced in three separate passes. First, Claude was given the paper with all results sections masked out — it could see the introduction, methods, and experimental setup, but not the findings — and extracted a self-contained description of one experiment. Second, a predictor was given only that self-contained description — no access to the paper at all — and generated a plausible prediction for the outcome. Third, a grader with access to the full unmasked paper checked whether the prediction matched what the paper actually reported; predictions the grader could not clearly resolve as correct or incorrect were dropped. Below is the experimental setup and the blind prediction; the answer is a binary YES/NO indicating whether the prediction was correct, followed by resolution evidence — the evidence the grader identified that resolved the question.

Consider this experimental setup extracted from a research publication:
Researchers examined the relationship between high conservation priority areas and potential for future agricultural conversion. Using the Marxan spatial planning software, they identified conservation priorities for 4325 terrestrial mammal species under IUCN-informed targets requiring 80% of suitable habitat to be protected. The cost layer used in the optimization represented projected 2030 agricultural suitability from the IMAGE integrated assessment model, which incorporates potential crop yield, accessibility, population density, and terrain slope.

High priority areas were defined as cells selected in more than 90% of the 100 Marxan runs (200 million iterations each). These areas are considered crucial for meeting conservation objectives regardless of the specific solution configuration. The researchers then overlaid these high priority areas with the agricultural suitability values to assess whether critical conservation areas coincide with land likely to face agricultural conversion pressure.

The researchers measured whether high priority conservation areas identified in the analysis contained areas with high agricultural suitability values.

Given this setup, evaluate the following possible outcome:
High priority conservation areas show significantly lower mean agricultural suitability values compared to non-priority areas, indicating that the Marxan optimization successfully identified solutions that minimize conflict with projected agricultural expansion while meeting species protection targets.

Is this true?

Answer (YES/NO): NO